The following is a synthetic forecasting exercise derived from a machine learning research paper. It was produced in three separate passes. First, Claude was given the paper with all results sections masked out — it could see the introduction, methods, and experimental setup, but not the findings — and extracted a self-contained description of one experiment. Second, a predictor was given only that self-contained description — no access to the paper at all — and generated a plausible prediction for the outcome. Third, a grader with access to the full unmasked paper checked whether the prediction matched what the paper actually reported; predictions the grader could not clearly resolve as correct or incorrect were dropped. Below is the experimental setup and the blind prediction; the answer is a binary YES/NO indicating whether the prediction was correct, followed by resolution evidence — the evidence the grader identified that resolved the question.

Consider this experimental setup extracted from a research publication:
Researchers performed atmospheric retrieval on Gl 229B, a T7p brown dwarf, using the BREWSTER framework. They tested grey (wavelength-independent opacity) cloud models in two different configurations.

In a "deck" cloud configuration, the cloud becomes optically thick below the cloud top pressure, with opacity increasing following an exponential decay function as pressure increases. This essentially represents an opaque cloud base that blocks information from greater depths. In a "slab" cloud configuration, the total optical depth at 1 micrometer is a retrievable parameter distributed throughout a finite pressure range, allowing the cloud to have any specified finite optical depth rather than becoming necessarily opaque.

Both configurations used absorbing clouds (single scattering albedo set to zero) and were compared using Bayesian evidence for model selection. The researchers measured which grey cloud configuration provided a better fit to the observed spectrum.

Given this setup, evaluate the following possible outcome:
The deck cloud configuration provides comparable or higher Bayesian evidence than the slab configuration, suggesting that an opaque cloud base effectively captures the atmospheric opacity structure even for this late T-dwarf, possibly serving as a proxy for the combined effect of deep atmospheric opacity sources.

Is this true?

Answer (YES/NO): YES